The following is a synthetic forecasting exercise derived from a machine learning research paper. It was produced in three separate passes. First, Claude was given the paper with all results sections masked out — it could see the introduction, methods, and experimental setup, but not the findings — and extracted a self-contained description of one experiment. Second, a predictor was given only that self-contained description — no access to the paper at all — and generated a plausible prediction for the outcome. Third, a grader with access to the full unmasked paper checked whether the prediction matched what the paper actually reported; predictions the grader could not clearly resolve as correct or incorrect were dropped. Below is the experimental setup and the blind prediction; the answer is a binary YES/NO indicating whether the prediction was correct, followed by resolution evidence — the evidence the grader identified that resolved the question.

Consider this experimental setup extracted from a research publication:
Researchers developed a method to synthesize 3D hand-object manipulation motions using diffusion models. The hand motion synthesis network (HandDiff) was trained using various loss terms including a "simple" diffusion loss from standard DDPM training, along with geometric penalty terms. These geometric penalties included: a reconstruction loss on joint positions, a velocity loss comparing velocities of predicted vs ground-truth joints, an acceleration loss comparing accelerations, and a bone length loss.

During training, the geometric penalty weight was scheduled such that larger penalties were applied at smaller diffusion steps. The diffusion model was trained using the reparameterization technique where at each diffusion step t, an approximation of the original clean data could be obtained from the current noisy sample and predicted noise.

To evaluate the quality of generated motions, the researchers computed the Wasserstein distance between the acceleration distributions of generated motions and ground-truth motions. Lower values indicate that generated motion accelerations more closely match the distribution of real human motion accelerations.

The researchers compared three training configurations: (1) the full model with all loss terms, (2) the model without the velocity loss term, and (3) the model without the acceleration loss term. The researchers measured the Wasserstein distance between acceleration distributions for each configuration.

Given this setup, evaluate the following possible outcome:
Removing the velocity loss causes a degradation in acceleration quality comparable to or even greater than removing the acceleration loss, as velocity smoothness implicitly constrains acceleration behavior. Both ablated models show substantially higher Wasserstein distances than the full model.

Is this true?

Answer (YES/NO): YES